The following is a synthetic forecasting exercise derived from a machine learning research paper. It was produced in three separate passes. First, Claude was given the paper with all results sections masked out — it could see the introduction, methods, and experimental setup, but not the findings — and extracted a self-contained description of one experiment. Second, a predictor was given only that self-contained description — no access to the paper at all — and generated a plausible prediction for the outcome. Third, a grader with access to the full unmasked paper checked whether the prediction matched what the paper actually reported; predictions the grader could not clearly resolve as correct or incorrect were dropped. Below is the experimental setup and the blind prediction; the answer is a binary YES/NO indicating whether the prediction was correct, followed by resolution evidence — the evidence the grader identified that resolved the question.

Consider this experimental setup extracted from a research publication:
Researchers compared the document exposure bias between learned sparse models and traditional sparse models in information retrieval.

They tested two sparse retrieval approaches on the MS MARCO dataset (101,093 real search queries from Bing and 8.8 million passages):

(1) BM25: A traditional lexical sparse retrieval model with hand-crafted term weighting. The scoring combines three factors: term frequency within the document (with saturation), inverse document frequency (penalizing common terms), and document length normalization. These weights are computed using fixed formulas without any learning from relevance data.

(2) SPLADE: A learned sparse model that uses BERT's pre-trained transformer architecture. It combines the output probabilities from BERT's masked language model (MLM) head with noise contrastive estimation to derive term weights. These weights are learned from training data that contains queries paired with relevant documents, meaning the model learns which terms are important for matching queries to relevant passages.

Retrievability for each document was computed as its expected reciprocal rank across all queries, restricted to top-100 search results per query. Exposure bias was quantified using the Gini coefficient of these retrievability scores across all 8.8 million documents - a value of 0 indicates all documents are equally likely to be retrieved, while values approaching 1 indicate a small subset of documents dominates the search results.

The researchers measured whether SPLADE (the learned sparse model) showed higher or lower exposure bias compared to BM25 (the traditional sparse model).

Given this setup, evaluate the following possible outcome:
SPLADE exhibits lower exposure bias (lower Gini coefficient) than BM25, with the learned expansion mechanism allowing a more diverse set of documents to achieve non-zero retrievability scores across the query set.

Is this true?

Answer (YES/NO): YES